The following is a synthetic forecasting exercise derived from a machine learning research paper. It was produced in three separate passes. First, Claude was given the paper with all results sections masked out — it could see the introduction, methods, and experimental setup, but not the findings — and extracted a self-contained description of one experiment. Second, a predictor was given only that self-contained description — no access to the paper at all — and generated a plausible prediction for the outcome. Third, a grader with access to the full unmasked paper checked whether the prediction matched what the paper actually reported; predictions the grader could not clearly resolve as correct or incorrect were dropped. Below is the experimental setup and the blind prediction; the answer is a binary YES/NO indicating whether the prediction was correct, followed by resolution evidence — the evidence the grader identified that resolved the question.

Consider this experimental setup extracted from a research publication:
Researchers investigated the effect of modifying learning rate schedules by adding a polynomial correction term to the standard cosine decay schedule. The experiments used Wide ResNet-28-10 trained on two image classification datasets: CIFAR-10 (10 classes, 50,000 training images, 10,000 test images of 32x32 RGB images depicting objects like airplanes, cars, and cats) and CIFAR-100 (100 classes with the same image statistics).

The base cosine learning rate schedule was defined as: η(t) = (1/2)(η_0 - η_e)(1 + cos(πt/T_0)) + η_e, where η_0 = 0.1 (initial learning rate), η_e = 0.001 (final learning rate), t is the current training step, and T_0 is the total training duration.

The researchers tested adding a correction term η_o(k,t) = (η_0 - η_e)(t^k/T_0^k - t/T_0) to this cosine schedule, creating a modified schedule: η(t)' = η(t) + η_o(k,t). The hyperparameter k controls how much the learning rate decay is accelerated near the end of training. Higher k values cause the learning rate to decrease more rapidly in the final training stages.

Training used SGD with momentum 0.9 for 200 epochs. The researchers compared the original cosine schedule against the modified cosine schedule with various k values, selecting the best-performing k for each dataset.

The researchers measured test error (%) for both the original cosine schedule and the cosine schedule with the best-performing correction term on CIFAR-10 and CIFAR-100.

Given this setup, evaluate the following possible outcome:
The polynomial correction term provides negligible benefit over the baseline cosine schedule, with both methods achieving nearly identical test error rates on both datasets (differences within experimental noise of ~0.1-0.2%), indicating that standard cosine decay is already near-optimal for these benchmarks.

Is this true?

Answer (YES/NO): NO